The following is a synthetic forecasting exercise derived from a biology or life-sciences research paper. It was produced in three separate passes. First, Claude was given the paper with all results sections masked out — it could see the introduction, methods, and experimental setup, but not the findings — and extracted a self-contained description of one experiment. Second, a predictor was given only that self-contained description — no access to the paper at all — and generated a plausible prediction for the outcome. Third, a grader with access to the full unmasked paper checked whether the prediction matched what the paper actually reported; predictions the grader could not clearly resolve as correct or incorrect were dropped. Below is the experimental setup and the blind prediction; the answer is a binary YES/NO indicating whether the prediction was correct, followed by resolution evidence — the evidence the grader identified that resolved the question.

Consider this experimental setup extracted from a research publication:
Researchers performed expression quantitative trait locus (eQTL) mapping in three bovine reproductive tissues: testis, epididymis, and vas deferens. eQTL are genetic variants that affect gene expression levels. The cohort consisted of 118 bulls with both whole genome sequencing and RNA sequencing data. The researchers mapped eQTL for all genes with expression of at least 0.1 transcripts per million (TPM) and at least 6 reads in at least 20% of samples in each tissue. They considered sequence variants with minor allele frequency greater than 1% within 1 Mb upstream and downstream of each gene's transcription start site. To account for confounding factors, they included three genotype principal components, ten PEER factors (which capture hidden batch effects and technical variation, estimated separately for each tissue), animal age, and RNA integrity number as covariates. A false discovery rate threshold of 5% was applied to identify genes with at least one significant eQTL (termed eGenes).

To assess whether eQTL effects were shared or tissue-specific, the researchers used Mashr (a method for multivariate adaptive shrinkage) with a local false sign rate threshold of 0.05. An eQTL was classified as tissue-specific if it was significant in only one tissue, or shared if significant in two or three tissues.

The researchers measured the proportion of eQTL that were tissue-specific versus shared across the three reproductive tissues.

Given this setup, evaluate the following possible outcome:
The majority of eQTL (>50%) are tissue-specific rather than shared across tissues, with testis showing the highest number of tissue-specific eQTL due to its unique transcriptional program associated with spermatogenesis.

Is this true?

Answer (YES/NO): NO